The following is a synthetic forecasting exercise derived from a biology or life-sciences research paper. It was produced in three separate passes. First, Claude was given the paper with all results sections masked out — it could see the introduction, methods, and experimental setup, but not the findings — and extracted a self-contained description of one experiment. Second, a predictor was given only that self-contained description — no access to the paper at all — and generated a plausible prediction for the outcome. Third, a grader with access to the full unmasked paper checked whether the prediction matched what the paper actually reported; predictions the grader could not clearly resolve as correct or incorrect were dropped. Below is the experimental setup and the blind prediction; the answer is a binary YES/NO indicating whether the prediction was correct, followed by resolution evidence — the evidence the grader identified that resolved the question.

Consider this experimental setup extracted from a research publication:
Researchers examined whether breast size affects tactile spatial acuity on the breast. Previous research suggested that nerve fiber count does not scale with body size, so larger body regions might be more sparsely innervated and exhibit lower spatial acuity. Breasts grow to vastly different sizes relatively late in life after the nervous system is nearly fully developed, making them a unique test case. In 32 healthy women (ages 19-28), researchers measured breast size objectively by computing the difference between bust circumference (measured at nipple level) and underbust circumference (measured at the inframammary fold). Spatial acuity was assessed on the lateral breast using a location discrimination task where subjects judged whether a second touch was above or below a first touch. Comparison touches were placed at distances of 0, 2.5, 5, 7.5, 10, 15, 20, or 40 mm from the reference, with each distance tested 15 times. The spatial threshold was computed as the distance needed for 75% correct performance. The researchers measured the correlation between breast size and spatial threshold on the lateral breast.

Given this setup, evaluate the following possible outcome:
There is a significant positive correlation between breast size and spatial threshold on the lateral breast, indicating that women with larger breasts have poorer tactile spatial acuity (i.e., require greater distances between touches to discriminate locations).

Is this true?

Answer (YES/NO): YES